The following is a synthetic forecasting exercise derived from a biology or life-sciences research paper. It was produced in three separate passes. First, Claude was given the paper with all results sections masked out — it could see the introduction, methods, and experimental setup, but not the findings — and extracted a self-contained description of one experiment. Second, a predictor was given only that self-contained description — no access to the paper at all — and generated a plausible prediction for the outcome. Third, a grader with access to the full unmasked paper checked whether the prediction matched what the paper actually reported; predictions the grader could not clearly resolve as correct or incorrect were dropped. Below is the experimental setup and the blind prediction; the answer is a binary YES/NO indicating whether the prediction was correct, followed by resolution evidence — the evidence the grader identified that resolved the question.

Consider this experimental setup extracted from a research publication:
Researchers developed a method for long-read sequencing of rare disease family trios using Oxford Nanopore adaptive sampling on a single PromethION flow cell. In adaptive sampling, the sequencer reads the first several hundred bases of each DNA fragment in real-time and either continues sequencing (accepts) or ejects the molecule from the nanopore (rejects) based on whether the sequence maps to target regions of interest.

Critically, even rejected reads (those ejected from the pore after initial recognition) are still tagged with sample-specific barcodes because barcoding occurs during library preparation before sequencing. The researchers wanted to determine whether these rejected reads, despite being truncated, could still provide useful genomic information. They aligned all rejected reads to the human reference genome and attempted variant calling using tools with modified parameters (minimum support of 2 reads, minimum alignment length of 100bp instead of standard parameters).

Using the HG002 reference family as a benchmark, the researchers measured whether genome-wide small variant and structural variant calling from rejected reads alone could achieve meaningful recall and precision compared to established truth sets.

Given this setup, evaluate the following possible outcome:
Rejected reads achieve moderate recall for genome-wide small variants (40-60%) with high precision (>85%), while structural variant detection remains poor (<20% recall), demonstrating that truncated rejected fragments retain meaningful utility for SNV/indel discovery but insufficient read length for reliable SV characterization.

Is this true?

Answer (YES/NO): NO